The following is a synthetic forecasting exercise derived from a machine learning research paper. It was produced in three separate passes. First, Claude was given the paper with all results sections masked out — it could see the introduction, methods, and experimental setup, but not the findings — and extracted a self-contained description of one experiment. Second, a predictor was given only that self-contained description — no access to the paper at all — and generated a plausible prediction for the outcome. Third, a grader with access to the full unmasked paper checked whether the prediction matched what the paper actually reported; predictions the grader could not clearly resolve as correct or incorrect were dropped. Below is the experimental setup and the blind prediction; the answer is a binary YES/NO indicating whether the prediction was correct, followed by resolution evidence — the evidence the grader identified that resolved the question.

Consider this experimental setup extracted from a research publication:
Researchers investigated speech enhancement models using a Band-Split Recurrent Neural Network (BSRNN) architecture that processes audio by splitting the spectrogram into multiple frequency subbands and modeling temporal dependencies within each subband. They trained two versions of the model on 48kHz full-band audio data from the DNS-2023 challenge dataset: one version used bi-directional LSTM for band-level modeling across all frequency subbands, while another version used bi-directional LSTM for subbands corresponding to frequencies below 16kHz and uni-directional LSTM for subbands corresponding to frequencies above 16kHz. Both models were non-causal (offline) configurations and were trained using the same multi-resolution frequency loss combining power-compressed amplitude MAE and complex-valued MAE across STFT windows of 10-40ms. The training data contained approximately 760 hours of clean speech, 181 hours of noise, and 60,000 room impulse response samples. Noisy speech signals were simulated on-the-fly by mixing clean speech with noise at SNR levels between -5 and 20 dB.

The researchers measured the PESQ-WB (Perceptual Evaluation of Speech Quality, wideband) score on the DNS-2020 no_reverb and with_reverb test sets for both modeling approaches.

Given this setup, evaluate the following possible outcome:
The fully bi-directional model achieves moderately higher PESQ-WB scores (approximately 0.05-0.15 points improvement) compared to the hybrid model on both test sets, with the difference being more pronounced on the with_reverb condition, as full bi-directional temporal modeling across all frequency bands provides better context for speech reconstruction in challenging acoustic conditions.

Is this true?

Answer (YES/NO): NO